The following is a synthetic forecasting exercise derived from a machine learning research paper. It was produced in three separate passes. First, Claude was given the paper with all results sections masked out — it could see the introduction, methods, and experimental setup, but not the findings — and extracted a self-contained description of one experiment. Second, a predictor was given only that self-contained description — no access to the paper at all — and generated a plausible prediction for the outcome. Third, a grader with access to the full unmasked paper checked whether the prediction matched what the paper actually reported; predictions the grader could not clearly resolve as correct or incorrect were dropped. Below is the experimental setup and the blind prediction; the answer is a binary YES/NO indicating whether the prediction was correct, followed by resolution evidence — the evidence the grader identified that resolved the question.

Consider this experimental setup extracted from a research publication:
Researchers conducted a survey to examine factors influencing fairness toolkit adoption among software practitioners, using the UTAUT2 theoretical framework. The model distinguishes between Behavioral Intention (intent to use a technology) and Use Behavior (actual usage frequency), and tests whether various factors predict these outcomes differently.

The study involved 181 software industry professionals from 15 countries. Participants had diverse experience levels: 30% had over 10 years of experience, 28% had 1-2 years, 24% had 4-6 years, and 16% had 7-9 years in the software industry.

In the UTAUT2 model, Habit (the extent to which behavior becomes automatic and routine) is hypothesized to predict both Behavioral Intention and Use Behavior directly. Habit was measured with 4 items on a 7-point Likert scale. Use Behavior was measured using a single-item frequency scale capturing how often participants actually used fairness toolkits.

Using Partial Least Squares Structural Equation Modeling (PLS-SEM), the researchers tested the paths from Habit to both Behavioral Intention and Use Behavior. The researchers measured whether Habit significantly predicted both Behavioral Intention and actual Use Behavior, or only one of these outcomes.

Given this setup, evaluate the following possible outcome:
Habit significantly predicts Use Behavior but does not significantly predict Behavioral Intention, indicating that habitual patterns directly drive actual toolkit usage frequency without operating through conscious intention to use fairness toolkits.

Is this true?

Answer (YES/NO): NO